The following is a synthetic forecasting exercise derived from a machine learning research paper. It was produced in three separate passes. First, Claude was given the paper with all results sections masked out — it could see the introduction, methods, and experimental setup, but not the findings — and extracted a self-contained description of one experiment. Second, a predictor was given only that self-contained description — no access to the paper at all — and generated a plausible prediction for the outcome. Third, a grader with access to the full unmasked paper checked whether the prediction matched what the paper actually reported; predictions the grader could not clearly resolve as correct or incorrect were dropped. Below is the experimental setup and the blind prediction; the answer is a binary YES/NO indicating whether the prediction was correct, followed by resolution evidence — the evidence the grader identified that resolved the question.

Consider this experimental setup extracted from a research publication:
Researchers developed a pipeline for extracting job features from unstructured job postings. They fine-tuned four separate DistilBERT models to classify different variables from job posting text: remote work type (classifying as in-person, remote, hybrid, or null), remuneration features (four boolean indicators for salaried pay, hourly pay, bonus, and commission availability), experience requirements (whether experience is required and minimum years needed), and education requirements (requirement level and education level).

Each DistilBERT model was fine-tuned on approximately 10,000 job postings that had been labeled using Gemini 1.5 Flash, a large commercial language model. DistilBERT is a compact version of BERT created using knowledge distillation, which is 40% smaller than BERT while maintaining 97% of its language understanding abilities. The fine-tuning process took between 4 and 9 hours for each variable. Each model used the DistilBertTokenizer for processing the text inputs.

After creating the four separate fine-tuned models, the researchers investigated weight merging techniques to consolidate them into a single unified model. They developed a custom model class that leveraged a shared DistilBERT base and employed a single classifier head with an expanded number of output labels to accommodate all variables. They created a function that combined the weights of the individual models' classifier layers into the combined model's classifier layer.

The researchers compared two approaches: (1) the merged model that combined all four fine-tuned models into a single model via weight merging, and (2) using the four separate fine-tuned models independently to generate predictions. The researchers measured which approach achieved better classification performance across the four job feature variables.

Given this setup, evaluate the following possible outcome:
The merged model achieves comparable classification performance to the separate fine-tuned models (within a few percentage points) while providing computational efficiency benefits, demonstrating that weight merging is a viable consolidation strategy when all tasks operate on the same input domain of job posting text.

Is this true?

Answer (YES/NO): NO